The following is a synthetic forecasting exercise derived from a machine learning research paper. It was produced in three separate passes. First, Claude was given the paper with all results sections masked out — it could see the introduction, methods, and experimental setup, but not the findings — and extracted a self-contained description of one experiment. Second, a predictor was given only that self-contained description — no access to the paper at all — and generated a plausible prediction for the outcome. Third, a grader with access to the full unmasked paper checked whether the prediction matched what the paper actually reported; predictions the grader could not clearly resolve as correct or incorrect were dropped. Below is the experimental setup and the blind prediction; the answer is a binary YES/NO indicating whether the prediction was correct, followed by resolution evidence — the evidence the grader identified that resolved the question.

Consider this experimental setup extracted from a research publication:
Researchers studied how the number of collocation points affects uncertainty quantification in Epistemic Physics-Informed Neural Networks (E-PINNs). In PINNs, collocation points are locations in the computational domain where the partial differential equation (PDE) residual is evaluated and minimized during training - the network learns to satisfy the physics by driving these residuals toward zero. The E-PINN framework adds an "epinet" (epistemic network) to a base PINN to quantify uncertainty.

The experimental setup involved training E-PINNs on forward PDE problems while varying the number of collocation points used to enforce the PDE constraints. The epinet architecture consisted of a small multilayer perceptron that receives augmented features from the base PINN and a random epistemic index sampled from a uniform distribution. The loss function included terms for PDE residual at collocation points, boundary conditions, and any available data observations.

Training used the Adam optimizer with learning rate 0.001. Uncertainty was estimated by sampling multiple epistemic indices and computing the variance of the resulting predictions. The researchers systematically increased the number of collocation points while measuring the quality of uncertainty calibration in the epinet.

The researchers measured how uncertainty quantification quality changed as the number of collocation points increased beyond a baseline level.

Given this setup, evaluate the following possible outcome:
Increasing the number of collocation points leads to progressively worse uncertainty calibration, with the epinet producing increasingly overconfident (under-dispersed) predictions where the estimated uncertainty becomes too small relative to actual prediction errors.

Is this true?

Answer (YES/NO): NO